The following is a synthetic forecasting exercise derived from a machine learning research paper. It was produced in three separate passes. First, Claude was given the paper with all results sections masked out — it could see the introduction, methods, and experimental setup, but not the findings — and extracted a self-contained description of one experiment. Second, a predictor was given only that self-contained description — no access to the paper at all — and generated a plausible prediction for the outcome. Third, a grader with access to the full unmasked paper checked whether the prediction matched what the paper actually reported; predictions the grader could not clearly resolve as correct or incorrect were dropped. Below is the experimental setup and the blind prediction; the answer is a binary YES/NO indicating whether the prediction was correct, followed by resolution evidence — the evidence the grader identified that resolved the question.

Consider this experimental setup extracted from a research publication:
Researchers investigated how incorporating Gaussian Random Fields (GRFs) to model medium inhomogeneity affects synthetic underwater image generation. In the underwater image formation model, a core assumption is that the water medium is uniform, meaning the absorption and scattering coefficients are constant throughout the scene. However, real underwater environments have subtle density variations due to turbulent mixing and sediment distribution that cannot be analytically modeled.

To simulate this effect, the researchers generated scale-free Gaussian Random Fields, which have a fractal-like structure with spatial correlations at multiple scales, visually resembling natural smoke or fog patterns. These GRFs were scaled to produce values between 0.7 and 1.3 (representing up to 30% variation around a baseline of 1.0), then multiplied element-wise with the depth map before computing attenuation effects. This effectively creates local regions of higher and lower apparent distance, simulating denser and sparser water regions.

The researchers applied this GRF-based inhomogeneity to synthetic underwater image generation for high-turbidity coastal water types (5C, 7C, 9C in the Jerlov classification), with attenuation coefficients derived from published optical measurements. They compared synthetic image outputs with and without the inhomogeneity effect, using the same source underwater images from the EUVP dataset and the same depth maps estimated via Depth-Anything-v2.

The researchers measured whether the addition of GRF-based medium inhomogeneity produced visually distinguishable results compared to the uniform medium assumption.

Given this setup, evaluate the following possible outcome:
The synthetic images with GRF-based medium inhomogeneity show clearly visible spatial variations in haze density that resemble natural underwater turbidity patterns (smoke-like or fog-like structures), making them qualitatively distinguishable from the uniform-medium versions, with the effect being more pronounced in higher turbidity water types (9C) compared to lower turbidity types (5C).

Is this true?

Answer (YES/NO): NO